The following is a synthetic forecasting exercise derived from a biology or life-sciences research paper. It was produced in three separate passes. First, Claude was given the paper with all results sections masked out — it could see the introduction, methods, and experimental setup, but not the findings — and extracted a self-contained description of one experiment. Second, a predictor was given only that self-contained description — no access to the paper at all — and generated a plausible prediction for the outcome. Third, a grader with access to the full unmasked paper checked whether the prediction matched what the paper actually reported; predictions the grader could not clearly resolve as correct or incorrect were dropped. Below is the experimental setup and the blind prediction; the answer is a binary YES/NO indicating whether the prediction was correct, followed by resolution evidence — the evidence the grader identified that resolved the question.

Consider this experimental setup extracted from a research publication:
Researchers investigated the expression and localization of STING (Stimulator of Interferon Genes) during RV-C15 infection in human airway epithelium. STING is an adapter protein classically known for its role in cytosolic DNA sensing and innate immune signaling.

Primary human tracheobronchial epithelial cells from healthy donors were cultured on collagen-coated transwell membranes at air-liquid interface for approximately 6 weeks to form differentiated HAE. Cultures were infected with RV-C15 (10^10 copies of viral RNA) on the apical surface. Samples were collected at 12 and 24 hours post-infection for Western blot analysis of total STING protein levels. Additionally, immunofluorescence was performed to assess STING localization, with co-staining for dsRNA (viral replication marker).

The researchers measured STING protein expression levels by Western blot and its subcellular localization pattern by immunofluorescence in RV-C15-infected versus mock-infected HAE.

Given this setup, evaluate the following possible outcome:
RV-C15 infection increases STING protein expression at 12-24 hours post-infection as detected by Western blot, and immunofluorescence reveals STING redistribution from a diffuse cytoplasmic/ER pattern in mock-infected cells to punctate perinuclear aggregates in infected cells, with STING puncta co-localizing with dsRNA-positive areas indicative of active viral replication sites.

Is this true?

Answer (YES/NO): NO